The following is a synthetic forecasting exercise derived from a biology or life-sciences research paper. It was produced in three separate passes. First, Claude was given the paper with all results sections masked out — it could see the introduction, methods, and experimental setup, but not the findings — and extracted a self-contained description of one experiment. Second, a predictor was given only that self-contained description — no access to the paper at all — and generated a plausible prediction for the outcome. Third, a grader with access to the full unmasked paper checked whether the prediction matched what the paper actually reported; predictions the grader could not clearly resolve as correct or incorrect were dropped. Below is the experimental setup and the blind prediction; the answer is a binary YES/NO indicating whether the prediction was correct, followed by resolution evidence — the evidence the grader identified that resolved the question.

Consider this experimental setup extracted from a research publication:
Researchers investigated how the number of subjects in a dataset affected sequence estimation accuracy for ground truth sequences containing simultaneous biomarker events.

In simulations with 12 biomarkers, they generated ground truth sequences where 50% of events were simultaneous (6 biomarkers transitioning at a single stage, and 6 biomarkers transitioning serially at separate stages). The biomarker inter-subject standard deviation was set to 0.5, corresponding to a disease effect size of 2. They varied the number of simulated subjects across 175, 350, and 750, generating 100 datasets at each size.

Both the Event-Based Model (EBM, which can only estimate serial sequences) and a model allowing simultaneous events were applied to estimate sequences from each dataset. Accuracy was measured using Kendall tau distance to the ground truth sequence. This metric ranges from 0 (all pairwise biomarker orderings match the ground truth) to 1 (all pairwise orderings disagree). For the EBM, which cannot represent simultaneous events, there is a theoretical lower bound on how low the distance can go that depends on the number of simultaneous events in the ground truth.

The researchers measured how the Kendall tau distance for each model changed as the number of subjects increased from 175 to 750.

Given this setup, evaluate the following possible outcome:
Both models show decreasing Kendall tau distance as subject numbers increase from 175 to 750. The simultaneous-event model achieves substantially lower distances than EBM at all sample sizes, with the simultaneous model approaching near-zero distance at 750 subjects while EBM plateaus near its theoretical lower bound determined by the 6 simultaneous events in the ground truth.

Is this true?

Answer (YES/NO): YES